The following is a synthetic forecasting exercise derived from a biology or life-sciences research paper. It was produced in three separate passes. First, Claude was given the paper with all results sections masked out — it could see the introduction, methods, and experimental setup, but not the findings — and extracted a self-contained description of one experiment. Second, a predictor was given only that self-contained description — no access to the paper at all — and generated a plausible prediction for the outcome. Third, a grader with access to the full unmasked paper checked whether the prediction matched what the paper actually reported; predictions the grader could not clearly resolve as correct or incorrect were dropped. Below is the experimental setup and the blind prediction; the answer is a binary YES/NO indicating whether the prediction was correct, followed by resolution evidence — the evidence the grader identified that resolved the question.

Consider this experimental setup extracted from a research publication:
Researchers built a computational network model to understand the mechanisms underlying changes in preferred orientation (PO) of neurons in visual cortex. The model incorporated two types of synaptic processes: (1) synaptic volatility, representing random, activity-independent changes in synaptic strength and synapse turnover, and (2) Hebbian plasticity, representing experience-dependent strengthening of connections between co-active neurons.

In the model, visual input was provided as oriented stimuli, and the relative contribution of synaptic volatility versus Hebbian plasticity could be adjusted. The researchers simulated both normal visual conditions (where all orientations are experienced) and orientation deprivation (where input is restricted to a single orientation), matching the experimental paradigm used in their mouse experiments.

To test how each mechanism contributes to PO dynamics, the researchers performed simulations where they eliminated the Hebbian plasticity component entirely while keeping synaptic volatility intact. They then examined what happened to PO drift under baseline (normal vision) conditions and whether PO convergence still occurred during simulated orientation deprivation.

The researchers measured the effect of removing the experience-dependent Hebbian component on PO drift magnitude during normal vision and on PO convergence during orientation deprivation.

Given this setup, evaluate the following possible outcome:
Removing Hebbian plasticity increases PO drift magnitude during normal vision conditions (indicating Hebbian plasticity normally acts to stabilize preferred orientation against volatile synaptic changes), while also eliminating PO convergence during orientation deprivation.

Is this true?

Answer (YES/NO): YES